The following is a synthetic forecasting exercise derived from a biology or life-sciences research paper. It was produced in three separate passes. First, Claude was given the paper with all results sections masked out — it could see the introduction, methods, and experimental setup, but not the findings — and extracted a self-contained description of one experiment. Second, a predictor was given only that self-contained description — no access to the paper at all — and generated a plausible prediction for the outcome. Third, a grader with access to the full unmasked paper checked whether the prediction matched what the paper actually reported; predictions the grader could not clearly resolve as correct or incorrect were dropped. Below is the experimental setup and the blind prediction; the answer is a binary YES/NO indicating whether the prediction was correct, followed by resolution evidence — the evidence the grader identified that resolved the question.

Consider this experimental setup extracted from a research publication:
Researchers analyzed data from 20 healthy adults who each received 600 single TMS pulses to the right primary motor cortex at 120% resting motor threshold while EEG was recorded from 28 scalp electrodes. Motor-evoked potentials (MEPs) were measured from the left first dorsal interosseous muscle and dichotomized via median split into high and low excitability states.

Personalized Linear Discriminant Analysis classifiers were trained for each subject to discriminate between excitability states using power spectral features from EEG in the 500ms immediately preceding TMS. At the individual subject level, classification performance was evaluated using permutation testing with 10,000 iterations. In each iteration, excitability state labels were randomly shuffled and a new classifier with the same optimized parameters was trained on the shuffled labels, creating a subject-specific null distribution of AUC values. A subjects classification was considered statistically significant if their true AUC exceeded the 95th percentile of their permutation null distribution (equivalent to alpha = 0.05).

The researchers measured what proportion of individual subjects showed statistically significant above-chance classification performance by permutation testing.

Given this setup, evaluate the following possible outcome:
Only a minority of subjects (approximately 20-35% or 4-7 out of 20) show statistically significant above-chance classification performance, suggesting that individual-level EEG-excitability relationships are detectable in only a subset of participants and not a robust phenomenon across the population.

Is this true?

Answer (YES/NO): NO